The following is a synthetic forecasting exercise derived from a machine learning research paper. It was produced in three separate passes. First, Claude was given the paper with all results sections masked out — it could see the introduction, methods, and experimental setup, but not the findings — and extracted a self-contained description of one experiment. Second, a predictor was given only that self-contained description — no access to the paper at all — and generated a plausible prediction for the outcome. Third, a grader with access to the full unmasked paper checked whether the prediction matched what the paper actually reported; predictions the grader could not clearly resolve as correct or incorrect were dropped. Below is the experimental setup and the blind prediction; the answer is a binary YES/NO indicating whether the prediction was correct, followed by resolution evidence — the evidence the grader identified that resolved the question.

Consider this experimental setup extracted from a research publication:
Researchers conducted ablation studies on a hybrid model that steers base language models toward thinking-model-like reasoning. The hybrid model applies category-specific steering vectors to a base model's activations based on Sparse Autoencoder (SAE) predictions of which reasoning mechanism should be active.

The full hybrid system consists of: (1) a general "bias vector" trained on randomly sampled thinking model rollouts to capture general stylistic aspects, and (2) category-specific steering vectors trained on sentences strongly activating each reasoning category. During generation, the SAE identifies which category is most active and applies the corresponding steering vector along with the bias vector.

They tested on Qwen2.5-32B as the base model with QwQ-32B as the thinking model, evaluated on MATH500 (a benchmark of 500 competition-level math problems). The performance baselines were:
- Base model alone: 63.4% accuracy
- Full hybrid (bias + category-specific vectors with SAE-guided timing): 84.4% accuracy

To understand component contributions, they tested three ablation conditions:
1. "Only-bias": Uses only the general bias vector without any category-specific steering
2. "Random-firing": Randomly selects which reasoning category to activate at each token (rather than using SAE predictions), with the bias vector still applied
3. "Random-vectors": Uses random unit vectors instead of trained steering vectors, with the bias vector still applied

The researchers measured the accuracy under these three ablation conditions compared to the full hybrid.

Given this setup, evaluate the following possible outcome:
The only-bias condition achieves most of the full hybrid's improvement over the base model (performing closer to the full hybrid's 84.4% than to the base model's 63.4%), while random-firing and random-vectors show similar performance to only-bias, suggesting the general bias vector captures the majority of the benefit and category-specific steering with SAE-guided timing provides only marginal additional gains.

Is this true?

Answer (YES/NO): NO